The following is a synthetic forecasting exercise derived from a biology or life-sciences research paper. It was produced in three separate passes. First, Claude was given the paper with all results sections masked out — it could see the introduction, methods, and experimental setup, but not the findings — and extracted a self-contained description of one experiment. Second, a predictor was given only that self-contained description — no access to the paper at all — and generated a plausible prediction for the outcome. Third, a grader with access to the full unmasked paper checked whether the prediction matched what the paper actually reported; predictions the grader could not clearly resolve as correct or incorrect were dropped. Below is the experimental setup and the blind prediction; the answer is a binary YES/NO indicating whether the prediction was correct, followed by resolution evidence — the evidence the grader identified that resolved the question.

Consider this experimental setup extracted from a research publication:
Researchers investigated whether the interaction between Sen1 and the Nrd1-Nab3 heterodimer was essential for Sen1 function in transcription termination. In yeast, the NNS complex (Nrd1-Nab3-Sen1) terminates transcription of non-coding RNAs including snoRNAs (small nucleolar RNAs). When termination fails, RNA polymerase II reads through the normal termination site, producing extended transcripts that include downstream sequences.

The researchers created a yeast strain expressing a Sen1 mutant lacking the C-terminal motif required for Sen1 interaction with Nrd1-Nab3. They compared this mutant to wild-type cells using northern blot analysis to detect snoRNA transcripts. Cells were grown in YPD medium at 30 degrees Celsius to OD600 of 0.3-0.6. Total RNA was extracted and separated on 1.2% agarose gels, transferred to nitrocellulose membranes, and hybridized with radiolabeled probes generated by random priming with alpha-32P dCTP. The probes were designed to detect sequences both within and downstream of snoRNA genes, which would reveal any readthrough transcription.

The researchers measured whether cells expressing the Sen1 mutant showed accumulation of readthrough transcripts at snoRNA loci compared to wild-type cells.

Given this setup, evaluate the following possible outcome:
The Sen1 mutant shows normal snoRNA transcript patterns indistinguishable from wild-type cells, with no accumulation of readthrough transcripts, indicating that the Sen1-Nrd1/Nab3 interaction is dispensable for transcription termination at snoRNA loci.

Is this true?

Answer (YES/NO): NO